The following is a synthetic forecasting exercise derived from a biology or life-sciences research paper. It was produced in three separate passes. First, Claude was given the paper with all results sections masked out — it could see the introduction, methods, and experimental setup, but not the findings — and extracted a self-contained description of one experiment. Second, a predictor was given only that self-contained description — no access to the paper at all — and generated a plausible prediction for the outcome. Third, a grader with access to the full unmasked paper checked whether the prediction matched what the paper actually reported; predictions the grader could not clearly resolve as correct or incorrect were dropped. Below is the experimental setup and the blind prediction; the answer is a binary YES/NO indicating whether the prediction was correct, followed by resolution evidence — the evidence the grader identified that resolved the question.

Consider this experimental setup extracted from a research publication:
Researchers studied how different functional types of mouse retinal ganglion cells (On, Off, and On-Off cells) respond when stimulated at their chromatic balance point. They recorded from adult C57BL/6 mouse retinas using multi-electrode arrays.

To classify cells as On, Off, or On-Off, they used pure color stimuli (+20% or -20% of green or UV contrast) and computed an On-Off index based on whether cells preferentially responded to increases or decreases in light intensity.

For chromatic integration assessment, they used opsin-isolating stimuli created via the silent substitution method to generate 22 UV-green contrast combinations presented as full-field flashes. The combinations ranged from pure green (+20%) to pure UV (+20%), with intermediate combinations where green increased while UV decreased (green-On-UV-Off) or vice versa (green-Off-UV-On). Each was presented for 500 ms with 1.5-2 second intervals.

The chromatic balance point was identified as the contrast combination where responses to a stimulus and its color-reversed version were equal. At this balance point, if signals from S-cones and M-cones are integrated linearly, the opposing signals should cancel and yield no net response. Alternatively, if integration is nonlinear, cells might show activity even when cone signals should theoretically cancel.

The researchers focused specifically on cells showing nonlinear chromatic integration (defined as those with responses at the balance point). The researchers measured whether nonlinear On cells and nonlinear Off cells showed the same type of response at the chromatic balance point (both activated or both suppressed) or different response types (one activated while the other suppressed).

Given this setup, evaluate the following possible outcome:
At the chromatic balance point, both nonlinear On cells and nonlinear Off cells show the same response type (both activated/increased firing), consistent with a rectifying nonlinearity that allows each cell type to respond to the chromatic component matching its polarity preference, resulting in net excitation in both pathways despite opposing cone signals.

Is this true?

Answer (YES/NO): NO